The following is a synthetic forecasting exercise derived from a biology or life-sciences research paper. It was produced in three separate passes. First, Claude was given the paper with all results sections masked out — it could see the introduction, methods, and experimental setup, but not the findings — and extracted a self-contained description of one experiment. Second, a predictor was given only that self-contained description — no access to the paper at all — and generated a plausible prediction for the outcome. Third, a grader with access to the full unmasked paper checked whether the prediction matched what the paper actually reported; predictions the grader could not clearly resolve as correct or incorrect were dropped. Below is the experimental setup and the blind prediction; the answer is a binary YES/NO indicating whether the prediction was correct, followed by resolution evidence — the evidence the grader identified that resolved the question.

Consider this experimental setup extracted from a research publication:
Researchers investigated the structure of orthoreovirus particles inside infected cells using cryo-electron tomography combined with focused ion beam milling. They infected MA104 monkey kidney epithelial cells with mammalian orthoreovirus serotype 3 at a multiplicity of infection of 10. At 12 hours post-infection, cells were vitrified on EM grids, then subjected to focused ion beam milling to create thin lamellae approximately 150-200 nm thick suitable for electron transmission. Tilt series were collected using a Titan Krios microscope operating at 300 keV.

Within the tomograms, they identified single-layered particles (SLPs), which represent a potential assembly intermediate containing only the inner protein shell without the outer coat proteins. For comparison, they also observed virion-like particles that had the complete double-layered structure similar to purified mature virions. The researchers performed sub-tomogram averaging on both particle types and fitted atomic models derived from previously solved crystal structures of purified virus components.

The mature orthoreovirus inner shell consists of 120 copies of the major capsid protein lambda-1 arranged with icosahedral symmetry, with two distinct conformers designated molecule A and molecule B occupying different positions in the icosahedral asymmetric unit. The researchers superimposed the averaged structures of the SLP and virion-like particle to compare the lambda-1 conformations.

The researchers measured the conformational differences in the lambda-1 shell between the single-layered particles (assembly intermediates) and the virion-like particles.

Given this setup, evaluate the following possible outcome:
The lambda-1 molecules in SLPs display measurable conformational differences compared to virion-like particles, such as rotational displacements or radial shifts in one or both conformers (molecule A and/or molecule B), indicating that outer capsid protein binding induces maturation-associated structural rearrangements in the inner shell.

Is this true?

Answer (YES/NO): YES